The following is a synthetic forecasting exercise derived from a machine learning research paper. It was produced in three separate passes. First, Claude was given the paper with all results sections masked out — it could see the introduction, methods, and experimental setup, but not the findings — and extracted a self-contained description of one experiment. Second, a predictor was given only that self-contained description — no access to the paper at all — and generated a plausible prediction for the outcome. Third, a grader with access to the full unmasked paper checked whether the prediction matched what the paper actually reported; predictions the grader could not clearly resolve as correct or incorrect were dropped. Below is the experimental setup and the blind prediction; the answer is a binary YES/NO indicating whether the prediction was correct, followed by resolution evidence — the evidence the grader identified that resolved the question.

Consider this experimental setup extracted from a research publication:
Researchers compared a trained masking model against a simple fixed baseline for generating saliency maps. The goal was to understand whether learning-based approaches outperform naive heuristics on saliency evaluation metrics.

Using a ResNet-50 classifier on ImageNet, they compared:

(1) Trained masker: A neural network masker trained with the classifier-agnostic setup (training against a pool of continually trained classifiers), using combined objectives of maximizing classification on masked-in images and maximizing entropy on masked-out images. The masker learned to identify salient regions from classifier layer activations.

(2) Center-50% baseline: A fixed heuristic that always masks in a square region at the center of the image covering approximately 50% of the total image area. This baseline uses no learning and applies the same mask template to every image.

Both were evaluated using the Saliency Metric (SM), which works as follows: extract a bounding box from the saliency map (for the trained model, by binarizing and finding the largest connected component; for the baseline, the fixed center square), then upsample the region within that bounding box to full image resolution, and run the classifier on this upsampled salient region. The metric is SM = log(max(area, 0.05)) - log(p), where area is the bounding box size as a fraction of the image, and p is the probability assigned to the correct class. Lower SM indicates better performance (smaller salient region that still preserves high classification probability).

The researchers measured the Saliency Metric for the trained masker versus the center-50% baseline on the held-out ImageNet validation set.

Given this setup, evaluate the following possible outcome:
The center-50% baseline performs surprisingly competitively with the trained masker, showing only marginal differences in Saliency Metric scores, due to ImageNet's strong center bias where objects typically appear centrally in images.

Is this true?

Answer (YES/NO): NO